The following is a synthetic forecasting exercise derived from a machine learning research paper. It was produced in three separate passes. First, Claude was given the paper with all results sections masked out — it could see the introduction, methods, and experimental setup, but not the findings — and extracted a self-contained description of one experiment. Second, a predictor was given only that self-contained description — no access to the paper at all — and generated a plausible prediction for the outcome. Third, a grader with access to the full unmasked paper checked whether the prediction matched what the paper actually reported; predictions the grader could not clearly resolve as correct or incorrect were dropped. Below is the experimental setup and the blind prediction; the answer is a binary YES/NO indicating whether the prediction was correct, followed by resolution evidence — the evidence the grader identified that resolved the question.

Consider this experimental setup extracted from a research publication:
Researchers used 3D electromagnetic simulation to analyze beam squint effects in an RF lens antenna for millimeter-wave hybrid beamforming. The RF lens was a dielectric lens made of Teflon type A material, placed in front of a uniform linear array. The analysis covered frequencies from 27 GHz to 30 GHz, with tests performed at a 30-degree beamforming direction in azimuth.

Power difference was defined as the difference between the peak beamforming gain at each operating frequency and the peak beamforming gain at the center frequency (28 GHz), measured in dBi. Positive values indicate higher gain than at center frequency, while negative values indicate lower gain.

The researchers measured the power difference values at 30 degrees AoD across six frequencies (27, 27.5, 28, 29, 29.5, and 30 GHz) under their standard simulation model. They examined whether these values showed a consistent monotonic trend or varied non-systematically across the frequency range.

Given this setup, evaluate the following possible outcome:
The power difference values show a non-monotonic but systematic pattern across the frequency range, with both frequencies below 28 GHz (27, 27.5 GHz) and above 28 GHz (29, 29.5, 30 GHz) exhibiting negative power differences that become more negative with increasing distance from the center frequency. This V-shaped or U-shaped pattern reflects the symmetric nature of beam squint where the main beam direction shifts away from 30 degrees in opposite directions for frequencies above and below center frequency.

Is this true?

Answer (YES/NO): NO